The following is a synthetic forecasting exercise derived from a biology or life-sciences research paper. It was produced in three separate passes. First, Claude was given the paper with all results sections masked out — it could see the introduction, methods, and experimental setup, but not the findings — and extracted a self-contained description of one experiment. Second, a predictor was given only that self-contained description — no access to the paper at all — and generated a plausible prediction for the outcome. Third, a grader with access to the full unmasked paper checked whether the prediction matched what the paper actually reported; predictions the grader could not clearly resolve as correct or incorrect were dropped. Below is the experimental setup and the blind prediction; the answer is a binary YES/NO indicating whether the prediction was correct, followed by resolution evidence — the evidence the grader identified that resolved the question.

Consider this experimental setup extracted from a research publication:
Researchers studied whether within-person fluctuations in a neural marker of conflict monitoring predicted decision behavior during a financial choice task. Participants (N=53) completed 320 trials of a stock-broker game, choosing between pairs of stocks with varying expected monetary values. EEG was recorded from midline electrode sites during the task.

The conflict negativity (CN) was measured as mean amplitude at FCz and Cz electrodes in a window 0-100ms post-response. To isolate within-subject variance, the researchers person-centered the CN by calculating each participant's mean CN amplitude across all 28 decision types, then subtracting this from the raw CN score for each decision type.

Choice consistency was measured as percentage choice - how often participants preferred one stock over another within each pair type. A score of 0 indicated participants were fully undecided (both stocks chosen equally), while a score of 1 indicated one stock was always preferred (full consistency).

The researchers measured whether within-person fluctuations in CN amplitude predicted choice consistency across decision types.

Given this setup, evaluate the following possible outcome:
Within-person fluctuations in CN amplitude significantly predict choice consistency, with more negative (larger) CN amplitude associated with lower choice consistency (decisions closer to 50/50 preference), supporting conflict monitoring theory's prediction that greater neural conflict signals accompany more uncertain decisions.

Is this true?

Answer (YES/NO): YES